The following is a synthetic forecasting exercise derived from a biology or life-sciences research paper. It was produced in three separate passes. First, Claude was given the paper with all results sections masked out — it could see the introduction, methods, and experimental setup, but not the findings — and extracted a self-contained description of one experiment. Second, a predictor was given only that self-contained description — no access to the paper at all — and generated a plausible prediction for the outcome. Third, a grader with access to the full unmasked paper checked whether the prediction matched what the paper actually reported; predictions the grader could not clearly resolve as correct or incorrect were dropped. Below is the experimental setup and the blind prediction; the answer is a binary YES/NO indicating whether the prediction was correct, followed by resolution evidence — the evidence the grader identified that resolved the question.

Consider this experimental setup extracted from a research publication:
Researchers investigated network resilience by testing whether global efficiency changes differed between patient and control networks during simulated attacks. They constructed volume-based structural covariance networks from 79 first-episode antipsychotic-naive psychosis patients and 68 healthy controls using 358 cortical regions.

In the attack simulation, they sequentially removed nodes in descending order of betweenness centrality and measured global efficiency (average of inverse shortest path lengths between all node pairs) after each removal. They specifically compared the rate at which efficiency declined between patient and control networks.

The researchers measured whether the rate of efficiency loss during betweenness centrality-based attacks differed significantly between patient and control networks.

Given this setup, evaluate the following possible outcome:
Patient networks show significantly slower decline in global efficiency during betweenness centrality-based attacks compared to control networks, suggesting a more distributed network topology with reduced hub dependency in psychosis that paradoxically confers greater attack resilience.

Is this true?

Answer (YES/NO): NO